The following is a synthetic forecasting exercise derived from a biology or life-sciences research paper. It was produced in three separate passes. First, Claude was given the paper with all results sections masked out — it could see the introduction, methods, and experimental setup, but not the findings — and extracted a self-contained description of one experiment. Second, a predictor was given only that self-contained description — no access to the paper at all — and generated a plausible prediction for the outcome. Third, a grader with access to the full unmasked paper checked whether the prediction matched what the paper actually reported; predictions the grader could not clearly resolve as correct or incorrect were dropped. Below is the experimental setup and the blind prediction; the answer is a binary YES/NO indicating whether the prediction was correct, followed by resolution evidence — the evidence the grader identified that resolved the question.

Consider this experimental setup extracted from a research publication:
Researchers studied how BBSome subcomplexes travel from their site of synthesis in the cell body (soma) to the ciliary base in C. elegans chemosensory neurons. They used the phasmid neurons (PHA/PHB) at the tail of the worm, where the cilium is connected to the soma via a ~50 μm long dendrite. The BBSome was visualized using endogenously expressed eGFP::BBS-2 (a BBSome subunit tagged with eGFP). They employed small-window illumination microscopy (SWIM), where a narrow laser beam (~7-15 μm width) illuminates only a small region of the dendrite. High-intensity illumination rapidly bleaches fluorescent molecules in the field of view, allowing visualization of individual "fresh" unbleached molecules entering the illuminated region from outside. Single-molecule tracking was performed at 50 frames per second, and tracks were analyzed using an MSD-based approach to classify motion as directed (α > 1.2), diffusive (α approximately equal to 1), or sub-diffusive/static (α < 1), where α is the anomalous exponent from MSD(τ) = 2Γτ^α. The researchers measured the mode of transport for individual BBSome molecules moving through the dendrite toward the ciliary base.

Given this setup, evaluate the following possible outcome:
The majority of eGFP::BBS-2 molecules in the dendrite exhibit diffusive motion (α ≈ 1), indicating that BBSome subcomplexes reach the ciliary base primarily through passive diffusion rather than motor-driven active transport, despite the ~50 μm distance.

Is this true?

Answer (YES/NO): YES